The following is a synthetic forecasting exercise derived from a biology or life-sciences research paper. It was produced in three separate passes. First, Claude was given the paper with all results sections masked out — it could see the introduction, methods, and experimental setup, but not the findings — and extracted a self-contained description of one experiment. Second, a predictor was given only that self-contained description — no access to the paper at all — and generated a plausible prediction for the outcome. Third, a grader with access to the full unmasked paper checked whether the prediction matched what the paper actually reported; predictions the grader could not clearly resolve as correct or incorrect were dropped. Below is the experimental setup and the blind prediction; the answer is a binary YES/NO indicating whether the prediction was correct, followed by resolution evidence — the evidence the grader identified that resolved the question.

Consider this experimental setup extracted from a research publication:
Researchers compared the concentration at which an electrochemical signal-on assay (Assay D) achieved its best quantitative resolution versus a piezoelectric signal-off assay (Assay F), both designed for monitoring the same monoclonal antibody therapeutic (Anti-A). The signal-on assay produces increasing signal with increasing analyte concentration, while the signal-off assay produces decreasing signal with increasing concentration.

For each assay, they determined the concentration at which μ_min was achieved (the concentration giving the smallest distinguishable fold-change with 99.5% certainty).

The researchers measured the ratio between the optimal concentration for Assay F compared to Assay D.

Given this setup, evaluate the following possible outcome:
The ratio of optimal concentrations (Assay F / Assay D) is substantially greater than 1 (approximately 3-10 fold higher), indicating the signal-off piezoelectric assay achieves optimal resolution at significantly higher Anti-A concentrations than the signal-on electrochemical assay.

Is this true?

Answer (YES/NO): NO